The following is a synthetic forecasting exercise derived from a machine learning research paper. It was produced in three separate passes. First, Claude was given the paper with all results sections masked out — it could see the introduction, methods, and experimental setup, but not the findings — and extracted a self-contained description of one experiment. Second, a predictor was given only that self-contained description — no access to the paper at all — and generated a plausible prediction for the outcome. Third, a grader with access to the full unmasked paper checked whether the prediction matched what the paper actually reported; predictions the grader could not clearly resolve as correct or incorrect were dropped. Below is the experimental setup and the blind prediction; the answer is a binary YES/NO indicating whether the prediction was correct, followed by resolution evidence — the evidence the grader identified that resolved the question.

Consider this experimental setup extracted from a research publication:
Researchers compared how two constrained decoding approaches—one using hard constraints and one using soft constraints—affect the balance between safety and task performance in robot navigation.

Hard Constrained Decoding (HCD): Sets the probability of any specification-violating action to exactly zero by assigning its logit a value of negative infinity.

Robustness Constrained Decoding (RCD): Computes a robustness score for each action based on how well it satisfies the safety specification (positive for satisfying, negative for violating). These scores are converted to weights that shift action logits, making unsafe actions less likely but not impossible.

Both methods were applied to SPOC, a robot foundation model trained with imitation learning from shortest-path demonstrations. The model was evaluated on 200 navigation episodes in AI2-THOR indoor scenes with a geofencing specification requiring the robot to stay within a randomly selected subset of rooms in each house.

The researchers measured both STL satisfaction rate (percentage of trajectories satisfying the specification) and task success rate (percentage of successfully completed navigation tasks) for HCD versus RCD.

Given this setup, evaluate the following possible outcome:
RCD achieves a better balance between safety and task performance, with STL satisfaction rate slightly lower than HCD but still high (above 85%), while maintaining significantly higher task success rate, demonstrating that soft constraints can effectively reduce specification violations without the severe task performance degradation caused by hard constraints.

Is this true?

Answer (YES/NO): NO